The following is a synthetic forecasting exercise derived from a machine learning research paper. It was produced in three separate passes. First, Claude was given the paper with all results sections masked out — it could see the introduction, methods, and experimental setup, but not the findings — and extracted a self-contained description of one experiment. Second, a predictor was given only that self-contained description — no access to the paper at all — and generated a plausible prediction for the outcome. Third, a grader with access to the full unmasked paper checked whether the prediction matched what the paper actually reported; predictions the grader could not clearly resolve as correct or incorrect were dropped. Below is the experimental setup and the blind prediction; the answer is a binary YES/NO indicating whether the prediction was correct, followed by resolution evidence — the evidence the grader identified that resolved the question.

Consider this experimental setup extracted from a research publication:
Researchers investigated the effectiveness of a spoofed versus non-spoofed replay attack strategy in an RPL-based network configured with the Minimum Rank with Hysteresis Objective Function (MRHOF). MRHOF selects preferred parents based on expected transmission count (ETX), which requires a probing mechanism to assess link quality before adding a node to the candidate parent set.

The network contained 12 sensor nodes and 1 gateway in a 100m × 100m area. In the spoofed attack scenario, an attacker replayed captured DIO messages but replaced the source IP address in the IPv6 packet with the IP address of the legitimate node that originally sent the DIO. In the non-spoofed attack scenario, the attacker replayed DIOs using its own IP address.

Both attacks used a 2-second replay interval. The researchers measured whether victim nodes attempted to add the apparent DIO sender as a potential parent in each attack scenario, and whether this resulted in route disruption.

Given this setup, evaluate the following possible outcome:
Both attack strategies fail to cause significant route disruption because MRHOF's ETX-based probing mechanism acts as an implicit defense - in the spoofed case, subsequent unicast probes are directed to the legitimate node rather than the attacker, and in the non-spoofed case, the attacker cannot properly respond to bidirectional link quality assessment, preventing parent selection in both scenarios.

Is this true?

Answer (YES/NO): NO